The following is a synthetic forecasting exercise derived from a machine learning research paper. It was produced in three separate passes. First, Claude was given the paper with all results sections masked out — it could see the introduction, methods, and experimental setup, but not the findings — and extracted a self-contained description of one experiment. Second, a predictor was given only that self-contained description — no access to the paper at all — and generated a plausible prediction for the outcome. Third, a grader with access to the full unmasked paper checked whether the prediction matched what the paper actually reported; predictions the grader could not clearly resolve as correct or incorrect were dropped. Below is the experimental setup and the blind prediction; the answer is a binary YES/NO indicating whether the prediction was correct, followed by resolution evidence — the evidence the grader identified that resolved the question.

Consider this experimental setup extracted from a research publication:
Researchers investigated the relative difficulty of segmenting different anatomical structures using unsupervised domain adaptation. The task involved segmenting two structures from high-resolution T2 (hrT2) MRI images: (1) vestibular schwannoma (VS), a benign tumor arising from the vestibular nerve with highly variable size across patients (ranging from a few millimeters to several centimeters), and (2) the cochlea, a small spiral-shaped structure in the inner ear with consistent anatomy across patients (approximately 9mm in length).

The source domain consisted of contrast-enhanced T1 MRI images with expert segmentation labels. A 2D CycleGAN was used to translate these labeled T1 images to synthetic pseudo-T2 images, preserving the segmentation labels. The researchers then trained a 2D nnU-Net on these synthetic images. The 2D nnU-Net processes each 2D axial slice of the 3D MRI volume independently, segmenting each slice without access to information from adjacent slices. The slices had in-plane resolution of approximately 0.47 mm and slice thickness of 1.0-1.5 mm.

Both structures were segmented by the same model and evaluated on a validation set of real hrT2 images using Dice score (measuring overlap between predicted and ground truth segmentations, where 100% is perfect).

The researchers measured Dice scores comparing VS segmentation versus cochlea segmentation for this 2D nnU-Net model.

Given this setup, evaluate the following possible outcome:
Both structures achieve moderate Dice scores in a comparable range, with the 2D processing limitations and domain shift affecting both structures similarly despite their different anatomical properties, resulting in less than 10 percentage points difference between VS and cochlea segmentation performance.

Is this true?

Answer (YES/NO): YES